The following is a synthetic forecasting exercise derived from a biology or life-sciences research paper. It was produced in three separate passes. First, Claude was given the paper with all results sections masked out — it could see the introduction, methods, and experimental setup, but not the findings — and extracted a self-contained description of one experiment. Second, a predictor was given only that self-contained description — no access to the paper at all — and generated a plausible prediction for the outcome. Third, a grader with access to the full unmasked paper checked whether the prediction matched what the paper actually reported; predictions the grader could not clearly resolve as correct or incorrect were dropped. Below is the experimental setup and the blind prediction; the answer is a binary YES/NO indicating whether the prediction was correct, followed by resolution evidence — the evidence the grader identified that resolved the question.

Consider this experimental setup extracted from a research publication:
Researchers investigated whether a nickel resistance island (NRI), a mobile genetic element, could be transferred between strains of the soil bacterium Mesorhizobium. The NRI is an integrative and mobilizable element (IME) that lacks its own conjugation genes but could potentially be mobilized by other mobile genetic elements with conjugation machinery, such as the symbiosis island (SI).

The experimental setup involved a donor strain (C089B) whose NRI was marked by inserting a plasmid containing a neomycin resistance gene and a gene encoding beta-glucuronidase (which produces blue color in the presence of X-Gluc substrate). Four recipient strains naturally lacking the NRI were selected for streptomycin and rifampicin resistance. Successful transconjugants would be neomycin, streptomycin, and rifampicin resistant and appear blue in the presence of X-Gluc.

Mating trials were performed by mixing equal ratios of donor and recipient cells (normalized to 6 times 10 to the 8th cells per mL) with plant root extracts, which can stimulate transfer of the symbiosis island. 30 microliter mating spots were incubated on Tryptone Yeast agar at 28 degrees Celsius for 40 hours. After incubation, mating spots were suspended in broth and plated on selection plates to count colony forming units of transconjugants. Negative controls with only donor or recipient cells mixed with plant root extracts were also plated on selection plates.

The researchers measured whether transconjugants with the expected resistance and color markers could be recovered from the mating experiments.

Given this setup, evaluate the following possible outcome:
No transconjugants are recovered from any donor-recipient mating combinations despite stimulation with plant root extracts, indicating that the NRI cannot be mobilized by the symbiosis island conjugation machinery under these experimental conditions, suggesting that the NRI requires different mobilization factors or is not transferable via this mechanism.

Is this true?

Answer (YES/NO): NO